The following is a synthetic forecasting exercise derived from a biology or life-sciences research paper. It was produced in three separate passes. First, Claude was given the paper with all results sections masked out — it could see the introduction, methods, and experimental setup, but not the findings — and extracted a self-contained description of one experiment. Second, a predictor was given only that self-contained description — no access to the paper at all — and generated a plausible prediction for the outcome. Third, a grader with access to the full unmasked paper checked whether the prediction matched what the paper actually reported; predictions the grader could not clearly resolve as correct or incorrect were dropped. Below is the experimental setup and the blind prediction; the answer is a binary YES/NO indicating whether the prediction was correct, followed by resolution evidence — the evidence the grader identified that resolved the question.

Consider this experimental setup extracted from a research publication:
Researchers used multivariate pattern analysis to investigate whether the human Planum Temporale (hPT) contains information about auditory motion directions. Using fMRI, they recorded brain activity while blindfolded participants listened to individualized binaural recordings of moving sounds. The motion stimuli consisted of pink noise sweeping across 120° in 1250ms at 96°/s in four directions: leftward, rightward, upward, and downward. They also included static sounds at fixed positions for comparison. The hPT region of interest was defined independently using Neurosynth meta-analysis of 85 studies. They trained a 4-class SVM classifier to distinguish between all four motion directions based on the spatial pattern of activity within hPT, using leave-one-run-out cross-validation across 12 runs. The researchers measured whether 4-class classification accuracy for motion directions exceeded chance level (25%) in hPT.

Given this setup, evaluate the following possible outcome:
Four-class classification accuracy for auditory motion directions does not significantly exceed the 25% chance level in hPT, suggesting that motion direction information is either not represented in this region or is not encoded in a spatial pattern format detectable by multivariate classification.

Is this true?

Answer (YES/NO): NO